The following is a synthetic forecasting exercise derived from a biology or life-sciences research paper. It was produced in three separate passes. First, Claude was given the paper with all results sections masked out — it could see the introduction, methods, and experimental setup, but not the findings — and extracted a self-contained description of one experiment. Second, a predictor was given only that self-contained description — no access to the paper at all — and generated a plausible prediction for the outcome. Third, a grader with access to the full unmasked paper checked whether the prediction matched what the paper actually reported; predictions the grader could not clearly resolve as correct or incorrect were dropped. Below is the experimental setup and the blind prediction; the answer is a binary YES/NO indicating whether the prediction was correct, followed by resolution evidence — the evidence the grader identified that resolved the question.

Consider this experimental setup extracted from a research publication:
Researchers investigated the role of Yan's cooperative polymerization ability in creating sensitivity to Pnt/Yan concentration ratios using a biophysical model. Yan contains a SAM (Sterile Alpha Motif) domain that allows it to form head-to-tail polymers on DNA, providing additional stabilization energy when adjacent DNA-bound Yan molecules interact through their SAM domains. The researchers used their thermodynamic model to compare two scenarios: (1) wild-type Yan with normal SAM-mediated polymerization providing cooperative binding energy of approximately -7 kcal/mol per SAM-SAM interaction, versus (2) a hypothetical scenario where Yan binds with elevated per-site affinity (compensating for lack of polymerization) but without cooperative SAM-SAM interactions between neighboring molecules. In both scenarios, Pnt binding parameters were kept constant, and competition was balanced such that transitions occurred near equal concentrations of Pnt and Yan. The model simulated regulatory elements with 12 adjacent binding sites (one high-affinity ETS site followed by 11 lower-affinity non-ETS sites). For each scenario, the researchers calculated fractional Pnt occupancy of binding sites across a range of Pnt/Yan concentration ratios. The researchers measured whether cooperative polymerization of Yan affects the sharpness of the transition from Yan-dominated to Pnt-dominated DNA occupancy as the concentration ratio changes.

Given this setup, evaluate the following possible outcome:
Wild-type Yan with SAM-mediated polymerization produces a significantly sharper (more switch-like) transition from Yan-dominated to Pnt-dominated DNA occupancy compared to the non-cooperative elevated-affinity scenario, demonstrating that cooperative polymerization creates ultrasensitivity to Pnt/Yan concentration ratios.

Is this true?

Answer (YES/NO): YES